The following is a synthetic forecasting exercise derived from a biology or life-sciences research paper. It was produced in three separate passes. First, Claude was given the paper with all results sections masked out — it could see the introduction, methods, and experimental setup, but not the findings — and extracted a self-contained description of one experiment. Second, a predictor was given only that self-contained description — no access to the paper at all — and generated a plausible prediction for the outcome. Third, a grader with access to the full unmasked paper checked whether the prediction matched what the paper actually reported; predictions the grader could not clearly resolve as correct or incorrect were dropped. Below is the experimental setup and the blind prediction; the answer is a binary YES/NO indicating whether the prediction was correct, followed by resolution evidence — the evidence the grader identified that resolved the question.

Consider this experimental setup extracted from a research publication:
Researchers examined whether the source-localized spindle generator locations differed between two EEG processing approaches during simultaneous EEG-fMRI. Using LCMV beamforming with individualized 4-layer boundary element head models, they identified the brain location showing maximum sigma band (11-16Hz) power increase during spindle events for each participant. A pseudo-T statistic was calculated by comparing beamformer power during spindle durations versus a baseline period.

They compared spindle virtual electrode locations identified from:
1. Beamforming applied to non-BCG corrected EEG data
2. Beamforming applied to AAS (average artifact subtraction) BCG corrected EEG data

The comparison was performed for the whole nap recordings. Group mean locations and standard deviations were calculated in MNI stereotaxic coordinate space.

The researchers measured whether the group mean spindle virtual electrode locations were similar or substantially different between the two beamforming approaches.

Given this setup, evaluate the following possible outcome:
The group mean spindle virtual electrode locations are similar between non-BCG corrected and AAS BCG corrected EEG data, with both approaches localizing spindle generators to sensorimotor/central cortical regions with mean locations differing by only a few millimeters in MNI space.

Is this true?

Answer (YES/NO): YES